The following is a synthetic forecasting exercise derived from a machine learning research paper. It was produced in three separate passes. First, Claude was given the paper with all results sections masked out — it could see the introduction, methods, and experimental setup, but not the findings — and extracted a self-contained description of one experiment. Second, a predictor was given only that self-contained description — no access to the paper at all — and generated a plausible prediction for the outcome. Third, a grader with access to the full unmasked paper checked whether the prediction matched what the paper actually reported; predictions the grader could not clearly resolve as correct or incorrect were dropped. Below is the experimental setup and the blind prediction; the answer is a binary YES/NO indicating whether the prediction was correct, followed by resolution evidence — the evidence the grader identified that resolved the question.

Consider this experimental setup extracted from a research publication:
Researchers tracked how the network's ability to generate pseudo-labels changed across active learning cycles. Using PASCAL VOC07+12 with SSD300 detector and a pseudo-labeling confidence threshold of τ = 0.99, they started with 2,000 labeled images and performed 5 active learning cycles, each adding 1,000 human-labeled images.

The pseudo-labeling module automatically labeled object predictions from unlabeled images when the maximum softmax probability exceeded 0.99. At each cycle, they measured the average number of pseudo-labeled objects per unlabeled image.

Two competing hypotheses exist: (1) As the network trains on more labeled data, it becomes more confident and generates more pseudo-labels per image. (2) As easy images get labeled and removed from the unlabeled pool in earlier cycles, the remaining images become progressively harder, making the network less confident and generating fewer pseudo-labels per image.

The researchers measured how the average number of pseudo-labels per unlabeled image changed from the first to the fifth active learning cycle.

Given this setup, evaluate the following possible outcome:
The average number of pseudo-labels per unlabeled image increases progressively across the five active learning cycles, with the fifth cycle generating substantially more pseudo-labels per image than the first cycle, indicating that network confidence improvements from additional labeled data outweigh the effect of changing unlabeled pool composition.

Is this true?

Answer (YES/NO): YES